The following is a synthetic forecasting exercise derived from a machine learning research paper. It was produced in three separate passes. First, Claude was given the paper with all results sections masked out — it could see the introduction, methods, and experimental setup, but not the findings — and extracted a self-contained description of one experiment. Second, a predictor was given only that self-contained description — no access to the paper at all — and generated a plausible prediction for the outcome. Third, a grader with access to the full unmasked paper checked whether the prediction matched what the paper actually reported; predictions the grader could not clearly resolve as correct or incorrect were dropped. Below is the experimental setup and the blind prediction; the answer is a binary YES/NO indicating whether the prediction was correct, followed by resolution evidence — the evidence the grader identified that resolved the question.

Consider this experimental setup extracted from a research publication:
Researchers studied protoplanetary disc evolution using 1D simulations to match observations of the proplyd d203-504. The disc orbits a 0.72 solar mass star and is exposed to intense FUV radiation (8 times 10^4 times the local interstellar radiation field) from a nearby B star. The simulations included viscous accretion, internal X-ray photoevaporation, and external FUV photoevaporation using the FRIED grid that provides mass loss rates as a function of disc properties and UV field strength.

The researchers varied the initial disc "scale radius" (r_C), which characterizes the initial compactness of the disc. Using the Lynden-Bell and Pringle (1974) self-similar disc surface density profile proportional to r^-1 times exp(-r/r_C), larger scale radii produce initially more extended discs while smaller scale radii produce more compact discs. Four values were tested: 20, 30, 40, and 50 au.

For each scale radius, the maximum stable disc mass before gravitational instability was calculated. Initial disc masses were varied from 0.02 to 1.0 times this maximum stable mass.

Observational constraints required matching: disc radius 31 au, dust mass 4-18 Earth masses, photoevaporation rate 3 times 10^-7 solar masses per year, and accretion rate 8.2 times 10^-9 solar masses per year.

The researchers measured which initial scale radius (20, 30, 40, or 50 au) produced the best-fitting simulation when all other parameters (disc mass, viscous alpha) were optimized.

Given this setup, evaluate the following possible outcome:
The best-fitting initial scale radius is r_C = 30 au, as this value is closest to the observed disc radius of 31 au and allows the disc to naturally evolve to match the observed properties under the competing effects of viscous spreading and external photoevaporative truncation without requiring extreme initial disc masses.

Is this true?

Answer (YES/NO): NO